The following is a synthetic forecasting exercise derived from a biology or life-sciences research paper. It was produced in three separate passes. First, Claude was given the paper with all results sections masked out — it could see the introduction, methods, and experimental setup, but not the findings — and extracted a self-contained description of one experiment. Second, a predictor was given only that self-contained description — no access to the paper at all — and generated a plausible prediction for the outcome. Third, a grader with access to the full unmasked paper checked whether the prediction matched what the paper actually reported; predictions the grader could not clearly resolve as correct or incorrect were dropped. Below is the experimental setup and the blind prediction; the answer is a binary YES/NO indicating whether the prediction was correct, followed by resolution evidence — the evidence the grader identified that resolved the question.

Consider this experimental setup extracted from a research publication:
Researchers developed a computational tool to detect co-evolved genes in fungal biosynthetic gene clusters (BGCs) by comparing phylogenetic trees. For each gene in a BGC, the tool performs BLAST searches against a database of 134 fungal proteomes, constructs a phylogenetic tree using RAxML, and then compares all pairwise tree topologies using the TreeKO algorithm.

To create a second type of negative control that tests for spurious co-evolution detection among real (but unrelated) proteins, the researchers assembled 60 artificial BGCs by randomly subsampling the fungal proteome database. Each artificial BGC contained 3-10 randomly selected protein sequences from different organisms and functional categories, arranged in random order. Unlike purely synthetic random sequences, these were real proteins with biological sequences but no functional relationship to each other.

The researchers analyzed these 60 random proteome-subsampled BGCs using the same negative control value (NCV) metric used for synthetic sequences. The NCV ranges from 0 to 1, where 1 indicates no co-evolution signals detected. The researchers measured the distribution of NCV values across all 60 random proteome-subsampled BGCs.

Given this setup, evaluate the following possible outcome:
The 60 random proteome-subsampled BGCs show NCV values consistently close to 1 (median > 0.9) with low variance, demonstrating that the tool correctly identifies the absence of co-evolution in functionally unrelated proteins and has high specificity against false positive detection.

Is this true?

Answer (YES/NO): NO